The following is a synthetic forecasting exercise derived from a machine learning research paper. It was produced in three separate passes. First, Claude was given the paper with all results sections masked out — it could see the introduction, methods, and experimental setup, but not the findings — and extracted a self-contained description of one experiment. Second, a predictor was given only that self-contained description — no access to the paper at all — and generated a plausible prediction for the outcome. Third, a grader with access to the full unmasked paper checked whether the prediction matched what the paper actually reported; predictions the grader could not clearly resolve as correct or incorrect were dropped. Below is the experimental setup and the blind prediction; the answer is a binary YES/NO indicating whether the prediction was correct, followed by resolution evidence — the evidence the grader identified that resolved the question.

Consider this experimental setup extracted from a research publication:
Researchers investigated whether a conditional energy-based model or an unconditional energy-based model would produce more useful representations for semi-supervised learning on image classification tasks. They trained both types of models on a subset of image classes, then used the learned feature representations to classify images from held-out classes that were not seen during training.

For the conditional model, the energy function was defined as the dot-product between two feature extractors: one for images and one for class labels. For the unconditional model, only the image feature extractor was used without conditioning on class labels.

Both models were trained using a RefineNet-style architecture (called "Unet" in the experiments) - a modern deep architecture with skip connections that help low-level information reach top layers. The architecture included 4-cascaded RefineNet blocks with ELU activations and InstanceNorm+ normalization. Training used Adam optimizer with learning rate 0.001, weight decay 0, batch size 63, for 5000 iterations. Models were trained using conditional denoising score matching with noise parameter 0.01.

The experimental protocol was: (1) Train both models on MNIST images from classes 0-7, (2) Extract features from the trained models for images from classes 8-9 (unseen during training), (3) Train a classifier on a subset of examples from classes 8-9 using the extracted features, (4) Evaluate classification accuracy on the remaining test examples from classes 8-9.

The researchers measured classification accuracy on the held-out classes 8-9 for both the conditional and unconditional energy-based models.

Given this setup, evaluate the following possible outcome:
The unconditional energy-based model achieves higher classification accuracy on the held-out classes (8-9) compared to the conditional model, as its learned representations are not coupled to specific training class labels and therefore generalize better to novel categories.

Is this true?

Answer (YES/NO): YES